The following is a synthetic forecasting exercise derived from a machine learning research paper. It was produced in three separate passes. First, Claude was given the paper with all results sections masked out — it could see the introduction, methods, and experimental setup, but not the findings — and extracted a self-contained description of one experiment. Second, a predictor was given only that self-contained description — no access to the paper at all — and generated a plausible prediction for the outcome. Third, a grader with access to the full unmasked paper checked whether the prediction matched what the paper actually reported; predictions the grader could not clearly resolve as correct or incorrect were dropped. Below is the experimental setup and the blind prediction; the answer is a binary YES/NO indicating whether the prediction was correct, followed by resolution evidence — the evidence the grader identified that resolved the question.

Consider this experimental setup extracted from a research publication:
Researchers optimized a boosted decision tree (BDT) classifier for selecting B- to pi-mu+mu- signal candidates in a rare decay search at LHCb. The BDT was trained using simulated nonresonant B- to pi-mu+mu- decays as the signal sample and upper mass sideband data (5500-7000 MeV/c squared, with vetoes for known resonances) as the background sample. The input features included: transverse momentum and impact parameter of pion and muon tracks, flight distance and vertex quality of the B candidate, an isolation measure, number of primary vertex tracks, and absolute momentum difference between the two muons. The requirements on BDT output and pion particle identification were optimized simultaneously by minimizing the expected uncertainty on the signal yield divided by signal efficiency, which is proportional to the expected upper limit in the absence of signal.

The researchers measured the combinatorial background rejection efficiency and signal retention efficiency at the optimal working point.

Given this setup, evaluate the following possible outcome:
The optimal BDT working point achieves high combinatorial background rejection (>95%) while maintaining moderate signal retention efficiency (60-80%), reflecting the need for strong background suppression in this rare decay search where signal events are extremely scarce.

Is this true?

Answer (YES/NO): NO